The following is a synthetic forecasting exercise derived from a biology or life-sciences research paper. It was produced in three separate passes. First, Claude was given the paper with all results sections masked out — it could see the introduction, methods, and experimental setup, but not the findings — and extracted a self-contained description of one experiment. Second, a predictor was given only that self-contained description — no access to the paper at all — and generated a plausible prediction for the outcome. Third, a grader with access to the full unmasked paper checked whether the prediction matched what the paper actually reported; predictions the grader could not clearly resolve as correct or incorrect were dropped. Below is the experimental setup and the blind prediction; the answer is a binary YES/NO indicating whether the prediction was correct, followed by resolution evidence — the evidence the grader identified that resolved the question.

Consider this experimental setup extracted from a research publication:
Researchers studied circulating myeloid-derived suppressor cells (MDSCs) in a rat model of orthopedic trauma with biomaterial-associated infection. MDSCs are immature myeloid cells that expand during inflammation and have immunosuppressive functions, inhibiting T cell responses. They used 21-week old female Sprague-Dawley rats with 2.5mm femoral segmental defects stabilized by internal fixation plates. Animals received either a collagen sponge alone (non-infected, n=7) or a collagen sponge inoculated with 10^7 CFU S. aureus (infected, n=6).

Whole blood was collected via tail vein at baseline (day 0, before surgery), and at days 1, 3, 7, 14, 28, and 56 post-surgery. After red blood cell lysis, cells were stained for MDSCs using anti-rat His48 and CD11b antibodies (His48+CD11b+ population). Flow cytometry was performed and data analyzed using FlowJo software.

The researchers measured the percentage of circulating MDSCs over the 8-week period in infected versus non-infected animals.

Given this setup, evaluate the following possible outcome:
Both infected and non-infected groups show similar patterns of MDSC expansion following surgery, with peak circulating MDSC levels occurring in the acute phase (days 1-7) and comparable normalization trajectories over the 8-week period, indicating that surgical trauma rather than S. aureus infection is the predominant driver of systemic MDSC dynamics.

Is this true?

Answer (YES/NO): NO